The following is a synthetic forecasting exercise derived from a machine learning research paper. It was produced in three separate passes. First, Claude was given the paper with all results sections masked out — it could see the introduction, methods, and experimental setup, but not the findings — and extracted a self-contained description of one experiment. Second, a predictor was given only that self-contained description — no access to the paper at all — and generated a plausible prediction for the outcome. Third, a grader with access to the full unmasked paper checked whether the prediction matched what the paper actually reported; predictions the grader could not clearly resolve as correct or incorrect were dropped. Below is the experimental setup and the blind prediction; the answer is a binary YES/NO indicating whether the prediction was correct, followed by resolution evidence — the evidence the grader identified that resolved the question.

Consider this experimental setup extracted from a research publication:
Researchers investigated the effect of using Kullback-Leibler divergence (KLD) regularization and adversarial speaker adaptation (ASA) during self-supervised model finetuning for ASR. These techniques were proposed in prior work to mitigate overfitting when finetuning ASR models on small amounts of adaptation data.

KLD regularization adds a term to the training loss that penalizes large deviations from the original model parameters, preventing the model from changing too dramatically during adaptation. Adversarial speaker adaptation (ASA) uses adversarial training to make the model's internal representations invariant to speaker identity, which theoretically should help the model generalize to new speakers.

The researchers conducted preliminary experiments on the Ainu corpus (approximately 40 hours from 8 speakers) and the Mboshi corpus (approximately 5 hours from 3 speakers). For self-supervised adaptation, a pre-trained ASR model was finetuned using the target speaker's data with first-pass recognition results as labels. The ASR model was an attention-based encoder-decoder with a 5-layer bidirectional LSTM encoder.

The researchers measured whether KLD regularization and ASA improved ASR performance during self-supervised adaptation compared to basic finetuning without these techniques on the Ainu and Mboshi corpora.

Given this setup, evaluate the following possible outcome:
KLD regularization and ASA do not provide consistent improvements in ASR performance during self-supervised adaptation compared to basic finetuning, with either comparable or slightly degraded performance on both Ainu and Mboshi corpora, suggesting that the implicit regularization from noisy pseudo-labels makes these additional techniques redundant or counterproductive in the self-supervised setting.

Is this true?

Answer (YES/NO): YES